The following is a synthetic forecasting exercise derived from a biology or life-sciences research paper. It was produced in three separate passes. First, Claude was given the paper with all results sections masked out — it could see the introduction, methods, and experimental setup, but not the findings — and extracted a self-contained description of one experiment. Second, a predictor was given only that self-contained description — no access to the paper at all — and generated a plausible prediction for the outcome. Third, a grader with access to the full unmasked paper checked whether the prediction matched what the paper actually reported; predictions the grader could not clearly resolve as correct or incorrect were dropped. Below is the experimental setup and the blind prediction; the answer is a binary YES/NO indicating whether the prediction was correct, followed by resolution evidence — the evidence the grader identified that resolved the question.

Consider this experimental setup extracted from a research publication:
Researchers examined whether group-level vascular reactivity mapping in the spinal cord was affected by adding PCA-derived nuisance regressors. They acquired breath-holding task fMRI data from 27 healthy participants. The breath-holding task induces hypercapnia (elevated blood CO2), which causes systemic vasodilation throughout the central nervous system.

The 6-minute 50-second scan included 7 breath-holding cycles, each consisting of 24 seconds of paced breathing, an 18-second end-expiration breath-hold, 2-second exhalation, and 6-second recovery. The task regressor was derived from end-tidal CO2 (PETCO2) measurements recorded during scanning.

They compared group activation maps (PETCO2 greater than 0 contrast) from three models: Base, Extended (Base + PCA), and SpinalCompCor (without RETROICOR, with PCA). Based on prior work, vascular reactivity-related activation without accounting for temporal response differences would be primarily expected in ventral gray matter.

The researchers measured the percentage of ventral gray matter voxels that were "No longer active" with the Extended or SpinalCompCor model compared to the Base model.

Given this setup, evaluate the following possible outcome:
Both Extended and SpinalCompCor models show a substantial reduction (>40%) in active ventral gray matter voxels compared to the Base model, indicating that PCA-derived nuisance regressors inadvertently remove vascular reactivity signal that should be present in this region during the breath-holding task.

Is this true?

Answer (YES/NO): NO